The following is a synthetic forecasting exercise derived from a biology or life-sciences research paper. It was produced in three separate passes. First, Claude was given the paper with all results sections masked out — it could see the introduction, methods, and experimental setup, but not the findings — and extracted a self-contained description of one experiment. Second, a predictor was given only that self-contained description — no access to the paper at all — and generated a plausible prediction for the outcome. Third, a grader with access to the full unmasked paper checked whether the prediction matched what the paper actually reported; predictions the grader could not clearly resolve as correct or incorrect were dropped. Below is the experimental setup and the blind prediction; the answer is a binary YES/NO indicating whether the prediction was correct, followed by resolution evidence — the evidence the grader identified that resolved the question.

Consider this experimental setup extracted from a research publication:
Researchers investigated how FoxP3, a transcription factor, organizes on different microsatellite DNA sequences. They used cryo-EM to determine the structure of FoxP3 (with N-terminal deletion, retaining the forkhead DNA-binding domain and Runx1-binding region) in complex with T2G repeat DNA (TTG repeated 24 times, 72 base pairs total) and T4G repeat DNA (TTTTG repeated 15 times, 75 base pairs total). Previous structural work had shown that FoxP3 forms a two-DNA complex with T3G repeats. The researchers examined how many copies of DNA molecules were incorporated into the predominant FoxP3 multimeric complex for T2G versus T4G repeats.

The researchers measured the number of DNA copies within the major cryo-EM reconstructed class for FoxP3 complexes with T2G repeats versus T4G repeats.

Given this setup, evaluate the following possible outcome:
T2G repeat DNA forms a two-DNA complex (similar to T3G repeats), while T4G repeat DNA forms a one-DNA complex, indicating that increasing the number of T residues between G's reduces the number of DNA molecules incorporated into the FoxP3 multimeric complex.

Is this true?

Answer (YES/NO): NO